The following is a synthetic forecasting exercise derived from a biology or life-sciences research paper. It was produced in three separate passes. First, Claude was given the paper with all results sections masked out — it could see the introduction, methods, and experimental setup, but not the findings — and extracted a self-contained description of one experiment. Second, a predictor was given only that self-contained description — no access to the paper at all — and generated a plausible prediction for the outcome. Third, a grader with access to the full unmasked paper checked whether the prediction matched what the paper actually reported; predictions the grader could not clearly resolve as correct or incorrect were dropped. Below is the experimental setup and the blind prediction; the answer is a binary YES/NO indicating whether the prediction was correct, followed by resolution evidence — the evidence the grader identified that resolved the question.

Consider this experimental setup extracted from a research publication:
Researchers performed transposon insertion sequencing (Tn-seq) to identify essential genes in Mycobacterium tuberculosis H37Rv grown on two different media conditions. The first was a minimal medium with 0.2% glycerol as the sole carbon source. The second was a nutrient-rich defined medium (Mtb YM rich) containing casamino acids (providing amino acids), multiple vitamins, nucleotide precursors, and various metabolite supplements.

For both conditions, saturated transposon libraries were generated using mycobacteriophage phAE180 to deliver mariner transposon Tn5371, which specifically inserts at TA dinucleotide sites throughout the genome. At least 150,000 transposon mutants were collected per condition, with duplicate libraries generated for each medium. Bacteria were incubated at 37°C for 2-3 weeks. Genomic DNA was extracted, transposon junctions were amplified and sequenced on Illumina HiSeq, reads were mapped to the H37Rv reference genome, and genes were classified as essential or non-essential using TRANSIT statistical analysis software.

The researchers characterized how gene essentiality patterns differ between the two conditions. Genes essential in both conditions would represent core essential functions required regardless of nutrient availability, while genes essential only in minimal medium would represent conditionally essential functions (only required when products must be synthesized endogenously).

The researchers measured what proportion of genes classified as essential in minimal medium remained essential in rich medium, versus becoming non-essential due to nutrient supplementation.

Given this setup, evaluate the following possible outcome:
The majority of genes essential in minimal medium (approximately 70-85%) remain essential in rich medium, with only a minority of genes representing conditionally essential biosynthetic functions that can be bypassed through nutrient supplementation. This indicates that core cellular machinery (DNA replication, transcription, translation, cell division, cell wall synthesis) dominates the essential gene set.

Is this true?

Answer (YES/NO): YES